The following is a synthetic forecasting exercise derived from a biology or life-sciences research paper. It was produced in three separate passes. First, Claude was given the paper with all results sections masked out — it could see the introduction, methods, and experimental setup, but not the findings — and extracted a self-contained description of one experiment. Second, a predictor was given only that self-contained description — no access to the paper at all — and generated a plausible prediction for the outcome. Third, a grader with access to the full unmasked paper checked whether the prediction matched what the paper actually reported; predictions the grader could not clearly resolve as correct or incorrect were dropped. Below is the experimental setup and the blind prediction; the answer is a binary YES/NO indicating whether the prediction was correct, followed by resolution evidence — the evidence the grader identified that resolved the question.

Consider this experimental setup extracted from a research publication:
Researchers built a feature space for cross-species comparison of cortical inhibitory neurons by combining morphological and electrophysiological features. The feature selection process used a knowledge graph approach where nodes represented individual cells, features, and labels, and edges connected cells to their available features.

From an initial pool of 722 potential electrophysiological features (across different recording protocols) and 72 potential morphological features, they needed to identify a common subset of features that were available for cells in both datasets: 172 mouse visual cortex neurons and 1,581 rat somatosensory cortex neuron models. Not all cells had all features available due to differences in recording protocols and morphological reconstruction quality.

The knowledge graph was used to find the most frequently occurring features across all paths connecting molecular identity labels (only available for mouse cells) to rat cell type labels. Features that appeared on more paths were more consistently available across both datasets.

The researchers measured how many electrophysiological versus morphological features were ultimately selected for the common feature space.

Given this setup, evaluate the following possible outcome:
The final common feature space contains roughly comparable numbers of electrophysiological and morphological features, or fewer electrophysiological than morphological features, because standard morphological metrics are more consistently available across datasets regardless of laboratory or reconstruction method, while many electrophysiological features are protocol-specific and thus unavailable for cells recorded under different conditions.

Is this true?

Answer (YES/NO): YES